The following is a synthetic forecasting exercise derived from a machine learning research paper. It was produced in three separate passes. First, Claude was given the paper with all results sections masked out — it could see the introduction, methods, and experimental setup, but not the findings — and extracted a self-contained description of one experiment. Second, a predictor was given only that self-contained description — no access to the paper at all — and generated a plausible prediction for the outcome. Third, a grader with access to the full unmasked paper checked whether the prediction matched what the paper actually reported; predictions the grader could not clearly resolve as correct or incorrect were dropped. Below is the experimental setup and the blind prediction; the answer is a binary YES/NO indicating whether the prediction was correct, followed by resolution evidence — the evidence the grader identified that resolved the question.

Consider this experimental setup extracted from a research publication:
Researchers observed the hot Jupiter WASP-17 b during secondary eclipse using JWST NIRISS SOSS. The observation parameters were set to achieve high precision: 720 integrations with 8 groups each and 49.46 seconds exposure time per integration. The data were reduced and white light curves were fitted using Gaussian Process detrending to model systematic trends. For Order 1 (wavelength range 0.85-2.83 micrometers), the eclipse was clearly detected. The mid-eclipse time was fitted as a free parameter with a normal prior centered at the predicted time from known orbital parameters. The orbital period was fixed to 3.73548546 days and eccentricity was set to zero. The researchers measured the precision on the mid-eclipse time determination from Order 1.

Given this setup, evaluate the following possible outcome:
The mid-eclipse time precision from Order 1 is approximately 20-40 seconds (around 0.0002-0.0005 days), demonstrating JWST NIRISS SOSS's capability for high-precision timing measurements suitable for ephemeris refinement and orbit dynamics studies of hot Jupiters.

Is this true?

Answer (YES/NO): NO